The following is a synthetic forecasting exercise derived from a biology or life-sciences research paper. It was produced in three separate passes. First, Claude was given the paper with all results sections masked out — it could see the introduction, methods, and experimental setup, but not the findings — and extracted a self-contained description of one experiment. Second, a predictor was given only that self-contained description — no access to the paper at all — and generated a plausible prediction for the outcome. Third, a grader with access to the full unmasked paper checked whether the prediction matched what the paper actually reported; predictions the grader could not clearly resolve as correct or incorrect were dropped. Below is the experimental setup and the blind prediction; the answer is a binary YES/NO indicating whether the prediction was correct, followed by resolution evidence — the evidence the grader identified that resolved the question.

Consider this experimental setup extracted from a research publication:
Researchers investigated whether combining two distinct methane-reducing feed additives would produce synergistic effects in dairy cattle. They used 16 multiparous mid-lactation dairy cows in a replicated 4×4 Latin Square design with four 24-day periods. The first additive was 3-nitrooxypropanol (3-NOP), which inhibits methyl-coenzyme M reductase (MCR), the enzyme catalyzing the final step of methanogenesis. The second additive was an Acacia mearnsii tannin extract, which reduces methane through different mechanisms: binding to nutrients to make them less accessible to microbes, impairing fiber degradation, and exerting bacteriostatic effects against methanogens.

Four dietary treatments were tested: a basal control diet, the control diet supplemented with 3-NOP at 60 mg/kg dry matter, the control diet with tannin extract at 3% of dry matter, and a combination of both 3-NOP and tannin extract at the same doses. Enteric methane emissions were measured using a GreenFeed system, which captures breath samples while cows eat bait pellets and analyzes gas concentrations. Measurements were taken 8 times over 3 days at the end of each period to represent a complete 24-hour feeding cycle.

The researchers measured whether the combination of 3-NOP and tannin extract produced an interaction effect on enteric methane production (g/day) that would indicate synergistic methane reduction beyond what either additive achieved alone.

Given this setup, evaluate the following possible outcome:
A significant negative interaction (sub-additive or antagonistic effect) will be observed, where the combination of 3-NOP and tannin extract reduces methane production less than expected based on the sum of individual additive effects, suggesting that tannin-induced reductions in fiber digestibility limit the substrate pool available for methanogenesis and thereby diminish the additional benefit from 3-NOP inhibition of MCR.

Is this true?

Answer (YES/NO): NO